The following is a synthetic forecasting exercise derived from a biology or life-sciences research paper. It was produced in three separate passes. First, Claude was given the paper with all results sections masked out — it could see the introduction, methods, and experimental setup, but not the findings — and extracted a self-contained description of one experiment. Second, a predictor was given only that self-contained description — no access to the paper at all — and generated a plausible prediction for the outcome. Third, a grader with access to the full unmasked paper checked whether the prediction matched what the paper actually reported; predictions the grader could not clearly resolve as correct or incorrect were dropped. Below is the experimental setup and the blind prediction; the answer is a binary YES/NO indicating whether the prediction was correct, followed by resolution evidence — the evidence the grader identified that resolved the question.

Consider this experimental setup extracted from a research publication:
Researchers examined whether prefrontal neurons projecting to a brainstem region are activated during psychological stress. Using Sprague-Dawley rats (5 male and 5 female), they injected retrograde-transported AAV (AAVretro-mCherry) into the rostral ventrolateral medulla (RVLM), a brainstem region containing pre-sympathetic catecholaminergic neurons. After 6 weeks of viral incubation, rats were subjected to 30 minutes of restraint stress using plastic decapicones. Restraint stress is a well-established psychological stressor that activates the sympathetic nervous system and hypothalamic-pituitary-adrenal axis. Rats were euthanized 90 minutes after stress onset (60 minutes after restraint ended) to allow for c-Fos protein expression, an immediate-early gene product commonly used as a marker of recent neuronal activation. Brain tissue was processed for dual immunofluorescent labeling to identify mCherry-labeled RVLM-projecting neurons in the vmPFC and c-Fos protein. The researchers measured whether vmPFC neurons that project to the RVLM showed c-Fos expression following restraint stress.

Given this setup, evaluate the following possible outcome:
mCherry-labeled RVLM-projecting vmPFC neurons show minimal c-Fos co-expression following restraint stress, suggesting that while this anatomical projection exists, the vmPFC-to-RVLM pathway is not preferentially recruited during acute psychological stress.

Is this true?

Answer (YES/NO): NO